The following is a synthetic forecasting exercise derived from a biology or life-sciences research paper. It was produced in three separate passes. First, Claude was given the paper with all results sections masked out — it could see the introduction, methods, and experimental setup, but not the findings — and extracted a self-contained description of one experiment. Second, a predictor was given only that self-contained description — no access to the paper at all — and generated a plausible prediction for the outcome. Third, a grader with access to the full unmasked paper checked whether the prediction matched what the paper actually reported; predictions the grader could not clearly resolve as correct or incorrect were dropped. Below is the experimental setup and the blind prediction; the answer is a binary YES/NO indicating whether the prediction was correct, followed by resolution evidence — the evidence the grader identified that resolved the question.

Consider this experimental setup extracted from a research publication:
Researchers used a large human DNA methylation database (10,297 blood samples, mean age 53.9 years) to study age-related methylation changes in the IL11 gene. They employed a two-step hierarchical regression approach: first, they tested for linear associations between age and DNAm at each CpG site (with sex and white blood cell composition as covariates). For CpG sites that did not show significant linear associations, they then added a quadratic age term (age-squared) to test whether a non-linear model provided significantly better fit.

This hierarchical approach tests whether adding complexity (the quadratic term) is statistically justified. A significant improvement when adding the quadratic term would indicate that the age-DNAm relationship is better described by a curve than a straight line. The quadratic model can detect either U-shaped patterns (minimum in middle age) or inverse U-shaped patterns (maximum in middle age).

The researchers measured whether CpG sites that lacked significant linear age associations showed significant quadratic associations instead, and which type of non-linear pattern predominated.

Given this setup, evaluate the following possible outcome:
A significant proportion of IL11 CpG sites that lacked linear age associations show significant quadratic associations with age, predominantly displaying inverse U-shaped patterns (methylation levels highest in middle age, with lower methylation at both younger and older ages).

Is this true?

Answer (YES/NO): YES